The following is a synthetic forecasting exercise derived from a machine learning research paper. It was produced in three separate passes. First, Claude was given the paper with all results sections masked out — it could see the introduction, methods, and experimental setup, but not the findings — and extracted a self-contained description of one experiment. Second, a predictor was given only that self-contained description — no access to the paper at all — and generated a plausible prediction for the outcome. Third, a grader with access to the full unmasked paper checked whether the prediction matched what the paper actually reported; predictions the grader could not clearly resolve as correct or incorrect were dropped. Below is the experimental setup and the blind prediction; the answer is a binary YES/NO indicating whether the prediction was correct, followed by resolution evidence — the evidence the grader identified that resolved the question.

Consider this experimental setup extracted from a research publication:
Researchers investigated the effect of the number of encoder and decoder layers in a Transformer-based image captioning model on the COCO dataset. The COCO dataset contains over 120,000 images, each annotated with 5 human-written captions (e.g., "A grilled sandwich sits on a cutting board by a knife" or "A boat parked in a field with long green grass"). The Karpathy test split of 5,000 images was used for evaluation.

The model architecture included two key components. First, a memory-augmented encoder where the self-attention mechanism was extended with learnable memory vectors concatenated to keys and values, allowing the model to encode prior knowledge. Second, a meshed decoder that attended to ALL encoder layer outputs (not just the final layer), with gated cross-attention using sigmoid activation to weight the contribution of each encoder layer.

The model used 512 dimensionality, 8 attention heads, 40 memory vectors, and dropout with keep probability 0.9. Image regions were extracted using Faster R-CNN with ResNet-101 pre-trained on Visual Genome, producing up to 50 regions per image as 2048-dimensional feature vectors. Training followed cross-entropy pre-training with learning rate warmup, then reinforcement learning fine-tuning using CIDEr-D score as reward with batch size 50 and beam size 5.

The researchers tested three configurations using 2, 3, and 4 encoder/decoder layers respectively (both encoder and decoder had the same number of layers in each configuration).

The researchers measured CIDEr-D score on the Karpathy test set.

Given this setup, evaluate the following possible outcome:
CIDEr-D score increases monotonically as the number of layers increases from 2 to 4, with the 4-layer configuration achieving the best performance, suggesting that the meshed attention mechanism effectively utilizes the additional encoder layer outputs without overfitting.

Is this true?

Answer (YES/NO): NO